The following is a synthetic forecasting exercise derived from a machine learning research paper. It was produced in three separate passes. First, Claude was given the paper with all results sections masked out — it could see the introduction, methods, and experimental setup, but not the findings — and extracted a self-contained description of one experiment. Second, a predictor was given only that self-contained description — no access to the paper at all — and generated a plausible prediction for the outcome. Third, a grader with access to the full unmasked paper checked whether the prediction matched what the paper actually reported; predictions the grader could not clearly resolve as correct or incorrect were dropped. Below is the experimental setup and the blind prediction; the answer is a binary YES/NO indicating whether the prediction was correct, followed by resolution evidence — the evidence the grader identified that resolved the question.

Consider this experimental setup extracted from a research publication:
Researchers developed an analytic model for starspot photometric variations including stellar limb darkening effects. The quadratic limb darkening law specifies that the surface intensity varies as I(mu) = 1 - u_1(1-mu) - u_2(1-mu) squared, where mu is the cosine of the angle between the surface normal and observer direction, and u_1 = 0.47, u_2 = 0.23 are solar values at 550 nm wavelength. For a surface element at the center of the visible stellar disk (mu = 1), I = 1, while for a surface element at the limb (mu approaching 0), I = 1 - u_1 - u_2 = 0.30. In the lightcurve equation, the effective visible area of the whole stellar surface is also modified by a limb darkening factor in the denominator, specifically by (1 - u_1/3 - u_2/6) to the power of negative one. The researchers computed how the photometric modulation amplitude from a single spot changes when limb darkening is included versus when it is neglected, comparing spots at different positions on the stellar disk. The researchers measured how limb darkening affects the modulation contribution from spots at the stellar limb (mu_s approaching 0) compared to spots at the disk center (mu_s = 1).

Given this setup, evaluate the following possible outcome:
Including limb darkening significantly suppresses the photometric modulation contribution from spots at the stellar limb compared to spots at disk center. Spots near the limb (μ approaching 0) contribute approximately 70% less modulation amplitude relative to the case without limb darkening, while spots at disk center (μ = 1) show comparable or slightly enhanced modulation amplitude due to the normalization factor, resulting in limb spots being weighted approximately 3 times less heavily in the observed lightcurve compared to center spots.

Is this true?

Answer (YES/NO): NO